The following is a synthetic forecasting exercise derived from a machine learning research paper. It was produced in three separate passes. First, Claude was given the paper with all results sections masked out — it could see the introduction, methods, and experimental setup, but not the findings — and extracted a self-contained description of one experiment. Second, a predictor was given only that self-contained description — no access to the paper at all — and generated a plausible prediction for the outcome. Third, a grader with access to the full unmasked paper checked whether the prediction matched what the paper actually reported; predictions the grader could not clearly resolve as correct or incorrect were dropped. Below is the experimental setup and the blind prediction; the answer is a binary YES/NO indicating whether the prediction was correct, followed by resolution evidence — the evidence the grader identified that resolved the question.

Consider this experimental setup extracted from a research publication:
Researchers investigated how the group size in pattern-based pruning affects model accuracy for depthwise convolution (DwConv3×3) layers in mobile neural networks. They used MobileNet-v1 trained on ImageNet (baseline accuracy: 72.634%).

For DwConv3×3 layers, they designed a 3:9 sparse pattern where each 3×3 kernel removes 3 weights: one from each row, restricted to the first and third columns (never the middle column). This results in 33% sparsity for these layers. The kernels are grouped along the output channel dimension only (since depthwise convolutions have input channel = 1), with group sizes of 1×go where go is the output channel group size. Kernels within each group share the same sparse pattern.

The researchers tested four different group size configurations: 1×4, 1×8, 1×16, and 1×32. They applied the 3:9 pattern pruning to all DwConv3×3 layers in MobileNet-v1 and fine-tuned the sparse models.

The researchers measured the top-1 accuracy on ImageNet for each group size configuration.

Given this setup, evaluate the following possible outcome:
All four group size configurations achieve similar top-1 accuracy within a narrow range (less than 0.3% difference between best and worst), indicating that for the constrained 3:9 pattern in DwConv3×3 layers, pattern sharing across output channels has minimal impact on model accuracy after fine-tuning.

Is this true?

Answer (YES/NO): YES